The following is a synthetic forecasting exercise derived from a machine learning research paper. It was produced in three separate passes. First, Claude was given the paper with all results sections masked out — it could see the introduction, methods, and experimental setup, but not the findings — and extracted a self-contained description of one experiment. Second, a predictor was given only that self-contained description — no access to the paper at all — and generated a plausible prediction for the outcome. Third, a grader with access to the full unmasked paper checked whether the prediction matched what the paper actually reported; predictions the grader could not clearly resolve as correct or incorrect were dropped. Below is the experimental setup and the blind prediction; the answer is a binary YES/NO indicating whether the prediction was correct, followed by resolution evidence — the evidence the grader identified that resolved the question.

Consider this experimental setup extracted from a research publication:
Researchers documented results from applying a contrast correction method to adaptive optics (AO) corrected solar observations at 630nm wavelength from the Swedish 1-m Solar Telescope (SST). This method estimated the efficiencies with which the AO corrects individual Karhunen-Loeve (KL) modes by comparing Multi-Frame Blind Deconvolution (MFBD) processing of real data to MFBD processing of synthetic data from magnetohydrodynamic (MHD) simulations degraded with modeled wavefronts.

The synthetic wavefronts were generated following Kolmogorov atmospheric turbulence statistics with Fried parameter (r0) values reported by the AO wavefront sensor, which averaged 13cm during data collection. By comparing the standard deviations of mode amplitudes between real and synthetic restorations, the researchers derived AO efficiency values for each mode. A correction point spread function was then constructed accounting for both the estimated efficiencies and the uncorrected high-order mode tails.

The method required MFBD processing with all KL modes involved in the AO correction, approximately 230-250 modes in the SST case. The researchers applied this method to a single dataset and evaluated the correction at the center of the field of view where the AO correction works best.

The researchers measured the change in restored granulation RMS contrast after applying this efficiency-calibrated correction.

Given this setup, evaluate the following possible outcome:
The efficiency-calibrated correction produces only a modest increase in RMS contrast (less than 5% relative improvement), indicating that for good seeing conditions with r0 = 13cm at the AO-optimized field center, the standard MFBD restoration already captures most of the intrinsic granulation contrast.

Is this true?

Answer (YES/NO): NO